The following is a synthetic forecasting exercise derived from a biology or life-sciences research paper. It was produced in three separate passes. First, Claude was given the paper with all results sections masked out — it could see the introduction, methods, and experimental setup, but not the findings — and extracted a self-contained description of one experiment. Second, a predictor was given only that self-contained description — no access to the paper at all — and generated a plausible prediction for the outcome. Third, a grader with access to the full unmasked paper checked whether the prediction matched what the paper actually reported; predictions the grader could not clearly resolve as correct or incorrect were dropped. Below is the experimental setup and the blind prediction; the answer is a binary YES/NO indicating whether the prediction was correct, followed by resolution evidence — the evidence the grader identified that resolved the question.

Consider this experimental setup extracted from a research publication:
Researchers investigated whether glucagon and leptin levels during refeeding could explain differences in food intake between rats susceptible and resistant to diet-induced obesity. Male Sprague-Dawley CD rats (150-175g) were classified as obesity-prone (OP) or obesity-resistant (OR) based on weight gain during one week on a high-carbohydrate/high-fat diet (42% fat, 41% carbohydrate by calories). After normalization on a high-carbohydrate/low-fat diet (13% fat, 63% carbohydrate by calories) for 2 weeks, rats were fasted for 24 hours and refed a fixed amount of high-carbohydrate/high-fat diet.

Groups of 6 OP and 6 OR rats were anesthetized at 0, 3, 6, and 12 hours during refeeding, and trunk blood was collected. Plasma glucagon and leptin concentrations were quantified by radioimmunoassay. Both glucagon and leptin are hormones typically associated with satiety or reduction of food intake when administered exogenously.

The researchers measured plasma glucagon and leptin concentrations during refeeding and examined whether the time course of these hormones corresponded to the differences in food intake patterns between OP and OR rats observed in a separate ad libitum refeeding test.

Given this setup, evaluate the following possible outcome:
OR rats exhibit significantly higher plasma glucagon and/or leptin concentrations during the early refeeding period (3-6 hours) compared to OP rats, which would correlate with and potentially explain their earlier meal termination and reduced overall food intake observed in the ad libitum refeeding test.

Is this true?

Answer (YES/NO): NO